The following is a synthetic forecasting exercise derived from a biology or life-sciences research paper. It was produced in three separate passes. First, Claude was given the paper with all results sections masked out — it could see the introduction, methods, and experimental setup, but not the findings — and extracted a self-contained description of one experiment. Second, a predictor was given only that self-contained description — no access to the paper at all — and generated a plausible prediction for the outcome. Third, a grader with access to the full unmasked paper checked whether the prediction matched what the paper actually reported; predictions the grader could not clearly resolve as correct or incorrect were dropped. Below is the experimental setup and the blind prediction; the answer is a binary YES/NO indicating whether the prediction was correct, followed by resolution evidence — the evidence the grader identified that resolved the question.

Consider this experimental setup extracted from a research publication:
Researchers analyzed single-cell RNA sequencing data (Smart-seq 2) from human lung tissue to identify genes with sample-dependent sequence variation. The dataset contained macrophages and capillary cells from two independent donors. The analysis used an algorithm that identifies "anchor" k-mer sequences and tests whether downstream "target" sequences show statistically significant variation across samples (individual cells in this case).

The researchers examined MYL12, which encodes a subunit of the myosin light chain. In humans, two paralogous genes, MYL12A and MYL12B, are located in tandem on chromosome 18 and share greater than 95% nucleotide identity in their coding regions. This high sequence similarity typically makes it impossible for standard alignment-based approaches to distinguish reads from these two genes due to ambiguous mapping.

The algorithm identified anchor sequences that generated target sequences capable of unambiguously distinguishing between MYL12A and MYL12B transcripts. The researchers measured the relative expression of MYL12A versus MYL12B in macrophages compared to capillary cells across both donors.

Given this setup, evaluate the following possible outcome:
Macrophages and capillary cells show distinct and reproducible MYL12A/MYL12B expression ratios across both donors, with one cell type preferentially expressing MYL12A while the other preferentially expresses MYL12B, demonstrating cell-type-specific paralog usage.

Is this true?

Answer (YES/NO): YES